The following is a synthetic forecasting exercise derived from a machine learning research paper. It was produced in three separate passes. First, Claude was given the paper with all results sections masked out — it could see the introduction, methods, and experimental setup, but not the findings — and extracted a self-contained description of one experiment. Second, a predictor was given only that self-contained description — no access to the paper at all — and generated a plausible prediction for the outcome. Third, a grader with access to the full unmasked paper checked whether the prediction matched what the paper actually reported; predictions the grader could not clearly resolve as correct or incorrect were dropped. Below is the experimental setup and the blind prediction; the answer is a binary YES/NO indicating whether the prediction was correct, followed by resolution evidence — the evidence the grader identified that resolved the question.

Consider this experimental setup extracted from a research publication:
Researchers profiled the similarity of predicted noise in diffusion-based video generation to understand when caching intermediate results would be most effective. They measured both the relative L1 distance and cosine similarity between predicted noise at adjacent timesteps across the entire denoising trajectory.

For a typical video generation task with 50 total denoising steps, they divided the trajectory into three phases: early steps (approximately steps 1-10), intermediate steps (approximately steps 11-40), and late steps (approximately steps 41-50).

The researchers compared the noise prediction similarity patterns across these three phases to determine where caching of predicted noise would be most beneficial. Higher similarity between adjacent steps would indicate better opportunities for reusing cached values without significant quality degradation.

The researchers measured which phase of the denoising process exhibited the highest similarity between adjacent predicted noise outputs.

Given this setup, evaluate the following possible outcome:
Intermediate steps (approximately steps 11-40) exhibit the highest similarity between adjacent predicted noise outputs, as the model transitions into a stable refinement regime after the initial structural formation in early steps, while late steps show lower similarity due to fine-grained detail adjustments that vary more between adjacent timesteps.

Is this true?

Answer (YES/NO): YES